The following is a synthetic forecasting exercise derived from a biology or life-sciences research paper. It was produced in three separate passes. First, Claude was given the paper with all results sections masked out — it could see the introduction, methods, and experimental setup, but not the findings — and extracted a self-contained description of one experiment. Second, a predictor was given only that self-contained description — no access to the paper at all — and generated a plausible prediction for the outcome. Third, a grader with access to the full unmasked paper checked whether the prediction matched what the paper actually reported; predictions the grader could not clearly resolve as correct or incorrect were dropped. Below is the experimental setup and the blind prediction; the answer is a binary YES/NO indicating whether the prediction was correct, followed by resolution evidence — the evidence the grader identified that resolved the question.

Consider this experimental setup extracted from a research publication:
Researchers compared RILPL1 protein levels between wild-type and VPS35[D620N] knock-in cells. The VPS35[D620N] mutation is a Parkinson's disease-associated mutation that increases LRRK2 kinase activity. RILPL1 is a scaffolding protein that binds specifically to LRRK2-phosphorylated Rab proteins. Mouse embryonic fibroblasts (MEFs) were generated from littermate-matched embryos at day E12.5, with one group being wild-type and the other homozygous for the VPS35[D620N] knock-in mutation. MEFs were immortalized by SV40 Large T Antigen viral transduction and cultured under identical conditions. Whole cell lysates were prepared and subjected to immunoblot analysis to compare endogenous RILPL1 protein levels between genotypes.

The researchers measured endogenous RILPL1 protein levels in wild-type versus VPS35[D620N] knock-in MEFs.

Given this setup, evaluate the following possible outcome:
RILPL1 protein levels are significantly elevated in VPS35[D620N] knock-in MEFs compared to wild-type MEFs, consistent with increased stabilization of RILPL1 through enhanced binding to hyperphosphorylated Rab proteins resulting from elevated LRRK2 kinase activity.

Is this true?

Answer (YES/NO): NO